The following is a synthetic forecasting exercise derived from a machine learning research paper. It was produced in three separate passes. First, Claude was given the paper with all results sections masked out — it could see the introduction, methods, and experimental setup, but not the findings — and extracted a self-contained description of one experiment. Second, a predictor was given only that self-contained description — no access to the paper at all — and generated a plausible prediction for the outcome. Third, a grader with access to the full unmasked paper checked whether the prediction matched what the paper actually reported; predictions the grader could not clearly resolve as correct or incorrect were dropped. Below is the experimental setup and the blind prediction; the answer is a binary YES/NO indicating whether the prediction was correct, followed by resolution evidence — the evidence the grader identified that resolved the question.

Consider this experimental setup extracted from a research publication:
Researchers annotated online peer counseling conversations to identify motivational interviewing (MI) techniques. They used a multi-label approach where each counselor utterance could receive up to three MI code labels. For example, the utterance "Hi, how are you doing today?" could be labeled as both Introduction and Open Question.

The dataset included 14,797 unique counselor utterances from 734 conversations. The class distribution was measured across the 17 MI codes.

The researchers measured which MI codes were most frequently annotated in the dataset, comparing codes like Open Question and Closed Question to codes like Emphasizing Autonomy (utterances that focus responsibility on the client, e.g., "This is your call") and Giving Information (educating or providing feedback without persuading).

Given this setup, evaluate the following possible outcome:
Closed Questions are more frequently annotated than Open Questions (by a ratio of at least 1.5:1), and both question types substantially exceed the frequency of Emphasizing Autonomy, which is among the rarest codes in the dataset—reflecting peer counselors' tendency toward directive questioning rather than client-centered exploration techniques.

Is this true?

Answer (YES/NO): NO